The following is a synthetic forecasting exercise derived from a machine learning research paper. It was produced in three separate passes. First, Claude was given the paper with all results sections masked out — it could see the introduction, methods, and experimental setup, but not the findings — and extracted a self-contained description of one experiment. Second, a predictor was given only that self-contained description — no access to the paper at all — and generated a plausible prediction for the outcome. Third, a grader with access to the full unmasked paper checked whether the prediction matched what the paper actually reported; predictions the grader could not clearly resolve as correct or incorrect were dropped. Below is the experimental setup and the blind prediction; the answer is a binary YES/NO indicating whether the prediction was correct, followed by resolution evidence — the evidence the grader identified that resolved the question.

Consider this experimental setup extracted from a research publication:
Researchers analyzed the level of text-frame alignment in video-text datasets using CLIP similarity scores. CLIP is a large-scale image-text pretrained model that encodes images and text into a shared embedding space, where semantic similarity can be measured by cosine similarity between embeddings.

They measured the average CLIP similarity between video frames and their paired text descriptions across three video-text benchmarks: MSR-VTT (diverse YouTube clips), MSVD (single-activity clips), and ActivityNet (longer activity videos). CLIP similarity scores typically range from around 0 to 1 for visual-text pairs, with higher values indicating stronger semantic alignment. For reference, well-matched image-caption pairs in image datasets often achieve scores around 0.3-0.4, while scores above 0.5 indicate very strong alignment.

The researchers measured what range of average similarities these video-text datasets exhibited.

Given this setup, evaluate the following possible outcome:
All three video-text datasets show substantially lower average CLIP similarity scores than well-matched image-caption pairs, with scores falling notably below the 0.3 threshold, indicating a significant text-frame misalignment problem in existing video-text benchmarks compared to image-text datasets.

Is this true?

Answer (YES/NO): NO